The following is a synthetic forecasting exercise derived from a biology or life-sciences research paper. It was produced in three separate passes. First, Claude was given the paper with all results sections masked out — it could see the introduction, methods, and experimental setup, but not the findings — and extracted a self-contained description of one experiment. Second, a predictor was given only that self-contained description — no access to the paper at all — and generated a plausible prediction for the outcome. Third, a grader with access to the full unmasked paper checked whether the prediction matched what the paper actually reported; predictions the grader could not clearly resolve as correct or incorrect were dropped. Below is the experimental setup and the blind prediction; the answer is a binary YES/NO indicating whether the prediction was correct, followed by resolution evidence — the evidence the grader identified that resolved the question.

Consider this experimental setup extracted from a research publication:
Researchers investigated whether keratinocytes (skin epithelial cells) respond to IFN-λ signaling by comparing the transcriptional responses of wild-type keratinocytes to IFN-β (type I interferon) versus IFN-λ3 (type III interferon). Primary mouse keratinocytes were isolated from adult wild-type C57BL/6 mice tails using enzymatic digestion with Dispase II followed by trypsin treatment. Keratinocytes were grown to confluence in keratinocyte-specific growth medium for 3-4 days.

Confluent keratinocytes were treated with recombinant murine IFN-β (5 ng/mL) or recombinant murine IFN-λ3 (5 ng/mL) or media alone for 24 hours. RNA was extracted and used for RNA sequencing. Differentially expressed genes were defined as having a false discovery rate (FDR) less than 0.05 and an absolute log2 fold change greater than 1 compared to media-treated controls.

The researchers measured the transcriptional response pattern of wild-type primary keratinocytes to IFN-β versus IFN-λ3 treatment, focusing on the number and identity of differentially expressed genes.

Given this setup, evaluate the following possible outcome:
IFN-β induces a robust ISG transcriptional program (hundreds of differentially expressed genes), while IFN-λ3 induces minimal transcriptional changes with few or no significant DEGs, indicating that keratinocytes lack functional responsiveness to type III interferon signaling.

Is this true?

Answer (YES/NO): NO